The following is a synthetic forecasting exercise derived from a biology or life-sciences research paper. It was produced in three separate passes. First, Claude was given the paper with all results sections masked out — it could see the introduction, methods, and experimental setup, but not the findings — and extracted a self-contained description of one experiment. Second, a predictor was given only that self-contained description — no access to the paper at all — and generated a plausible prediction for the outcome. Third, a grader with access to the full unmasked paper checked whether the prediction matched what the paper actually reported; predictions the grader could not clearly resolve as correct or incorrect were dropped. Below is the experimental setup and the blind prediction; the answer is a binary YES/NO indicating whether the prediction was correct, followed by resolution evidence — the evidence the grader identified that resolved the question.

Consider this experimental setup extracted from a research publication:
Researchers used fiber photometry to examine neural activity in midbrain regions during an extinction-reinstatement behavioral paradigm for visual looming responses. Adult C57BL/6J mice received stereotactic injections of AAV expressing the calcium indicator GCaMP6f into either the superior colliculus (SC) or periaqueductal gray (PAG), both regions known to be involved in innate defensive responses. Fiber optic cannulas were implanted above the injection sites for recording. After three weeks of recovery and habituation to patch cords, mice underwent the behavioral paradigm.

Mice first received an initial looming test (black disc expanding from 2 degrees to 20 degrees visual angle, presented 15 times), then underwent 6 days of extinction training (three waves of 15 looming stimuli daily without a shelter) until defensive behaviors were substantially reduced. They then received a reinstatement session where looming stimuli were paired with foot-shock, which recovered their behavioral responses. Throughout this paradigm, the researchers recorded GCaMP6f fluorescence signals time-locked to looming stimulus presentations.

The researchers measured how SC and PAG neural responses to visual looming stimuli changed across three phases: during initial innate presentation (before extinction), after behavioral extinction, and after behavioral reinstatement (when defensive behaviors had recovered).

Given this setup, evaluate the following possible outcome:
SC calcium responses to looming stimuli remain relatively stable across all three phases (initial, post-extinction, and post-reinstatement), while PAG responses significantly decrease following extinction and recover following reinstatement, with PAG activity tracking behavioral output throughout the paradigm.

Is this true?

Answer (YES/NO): NO